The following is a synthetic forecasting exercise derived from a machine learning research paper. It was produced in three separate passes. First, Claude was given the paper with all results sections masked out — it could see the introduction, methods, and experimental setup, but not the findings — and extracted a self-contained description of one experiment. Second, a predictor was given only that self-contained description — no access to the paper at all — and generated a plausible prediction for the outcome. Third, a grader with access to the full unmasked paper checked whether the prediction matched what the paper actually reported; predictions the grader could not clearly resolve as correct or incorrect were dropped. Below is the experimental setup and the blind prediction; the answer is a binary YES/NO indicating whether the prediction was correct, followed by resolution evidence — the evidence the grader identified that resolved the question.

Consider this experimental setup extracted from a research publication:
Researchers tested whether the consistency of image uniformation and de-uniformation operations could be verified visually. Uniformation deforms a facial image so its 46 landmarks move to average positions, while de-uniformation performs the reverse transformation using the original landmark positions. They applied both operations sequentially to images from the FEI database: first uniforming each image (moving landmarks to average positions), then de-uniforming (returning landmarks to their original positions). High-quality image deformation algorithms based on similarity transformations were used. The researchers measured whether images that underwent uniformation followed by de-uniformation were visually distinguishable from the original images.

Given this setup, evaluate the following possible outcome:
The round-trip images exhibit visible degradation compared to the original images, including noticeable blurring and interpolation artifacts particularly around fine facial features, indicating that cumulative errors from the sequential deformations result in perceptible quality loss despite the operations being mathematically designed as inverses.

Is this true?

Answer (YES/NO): NO